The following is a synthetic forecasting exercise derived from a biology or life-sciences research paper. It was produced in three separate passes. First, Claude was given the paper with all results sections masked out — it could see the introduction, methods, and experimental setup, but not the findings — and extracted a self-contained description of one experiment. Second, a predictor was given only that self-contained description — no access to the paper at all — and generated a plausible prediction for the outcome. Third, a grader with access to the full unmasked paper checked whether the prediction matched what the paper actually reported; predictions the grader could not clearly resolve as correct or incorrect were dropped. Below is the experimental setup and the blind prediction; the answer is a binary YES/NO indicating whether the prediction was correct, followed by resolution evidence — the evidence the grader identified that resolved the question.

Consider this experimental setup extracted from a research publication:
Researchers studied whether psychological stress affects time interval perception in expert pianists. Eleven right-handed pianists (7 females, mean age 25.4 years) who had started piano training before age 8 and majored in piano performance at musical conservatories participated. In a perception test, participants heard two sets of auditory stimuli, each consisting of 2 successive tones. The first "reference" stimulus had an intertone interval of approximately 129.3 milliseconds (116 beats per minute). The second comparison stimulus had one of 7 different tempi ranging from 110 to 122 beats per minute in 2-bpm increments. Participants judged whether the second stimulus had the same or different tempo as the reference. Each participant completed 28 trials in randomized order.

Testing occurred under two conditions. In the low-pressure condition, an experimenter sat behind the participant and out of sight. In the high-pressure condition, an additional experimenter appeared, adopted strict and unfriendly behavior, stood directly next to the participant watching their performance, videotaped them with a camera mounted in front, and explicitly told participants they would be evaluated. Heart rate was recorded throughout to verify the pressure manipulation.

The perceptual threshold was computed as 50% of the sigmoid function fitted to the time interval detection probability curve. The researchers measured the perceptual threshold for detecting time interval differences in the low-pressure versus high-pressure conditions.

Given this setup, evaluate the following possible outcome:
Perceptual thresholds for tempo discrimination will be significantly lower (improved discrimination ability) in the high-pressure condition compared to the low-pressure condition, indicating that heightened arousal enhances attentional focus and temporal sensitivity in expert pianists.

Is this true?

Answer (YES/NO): NO